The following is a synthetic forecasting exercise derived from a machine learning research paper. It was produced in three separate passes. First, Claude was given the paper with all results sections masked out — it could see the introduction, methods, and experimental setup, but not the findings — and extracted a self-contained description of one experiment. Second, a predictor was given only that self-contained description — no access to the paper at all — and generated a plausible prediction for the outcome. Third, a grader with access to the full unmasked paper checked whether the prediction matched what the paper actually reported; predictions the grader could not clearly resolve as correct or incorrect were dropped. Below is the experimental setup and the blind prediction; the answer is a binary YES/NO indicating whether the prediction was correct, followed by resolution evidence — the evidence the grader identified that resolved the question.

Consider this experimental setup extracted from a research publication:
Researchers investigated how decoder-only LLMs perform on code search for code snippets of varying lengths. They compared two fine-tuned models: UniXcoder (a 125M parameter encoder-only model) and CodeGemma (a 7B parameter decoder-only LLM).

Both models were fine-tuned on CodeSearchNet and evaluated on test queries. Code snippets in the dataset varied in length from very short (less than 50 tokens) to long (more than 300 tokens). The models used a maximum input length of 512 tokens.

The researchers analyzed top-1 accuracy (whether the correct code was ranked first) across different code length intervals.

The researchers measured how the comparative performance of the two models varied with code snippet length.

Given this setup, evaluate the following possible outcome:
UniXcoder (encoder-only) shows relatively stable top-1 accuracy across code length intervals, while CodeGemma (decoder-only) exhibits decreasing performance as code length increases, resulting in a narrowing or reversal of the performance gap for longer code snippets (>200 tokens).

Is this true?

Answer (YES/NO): NO